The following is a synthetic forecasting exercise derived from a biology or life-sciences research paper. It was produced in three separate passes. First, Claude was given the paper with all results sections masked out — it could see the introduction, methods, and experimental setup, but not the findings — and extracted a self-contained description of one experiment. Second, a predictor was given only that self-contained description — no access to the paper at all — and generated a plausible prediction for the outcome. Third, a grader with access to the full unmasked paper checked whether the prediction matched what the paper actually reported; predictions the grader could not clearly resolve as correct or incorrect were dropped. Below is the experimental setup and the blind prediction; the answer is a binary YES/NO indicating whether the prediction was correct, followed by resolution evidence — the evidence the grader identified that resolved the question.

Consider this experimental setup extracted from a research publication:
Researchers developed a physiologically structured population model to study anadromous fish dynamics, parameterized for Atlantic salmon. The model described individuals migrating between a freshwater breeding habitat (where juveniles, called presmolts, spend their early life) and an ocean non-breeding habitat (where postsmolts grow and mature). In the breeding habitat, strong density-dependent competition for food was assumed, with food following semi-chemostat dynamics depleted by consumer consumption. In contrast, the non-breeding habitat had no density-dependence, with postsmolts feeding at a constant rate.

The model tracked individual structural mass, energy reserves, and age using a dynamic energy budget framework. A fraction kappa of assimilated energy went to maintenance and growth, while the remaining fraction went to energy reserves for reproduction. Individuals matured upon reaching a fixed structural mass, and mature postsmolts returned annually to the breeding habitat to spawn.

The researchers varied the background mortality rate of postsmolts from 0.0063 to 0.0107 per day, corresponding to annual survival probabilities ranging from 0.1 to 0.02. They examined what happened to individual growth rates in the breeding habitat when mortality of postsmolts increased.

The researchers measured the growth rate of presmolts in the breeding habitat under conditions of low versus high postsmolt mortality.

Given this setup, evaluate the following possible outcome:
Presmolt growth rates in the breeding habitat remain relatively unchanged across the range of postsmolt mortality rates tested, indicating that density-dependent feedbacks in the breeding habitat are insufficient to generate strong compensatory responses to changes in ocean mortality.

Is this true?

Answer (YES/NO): NO